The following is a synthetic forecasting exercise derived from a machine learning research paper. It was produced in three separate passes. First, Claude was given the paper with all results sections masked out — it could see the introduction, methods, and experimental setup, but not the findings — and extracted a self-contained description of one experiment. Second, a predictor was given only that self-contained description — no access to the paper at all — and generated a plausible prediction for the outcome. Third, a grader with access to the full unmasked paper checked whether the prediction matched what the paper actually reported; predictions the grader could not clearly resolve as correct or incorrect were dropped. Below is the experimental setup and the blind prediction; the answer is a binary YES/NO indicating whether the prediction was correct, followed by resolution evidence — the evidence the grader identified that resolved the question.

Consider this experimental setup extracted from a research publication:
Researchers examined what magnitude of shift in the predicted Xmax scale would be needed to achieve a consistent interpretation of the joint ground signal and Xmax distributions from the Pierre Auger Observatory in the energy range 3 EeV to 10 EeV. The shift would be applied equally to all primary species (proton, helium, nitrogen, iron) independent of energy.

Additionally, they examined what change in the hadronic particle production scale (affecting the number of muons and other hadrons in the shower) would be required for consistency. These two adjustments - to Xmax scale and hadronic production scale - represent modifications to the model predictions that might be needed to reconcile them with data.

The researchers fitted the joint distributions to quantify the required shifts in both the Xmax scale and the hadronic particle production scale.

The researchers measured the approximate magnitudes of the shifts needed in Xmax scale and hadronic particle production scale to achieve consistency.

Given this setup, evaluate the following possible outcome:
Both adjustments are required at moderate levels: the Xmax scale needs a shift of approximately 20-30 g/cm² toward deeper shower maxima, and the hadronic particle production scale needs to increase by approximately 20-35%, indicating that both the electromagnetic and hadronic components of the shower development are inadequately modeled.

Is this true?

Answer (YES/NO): NO